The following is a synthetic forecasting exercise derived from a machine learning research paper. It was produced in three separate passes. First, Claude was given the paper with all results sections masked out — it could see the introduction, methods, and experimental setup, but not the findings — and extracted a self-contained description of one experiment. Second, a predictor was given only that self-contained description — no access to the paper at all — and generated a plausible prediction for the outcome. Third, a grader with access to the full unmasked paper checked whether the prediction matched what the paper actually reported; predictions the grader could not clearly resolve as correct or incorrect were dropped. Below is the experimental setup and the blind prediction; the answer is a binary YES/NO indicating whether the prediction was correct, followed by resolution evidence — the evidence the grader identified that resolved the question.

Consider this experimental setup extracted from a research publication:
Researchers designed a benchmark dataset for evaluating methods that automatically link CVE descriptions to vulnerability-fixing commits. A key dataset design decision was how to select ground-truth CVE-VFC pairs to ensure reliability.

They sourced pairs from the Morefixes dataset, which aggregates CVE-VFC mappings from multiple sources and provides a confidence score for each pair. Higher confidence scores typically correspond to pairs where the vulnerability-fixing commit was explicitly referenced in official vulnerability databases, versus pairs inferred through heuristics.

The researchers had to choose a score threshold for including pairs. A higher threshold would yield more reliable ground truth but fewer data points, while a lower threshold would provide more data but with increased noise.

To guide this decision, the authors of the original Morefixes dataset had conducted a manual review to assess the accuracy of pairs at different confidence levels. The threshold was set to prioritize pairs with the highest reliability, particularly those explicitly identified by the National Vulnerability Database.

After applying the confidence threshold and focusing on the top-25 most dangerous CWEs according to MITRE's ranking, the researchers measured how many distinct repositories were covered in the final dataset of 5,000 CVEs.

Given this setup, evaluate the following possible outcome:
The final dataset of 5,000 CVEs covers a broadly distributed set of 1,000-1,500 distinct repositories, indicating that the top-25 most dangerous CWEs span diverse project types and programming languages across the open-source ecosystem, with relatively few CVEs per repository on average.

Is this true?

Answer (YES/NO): NO